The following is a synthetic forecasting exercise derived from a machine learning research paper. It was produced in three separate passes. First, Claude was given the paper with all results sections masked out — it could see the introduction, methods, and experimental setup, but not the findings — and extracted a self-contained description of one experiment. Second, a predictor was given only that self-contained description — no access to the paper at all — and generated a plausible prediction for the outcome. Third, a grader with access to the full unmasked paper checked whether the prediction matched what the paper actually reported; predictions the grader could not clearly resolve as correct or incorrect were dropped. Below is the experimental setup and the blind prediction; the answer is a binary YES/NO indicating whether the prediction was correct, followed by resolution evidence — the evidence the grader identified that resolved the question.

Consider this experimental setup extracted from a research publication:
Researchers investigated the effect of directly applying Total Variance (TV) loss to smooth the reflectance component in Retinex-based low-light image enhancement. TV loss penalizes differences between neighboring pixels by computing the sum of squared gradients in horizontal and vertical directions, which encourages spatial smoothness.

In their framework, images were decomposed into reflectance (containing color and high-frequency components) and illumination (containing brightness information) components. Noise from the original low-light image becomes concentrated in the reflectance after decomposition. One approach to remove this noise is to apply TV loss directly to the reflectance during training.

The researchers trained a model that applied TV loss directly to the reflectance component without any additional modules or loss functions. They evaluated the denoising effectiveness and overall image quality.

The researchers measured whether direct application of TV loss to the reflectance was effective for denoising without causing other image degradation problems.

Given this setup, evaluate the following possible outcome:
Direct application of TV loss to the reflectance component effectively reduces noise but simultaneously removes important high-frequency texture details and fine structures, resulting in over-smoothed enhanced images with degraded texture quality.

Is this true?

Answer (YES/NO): NO